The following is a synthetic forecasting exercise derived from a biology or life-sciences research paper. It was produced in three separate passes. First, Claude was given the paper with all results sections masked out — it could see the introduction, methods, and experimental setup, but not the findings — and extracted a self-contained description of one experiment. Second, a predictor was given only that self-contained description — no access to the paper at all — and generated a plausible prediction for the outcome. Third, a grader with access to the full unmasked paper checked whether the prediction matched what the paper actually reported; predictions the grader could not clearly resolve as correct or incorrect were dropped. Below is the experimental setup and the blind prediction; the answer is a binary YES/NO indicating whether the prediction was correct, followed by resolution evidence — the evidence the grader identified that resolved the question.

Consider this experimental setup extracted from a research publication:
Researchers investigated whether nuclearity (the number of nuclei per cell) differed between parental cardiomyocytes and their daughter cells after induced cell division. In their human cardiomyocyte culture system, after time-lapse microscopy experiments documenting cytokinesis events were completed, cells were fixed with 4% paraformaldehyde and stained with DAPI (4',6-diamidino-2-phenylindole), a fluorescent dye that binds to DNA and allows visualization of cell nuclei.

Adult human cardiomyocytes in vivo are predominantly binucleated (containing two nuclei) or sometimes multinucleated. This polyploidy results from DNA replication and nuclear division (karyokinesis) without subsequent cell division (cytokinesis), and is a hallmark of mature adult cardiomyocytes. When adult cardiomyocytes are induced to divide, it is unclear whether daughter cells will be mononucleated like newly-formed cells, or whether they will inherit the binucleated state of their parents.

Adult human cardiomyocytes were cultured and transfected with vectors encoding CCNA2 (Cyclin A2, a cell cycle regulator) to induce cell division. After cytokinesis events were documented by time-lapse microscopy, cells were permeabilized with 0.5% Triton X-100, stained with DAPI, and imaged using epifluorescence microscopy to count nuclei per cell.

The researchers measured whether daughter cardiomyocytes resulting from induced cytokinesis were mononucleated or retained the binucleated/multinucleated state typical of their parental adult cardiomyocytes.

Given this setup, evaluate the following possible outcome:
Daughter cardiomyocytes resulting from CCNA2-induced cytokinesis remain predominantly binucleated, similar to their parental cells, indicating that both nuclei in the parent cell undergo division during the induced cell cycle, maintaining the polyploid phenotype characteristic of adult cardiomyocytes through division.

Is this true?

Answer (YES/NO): NO